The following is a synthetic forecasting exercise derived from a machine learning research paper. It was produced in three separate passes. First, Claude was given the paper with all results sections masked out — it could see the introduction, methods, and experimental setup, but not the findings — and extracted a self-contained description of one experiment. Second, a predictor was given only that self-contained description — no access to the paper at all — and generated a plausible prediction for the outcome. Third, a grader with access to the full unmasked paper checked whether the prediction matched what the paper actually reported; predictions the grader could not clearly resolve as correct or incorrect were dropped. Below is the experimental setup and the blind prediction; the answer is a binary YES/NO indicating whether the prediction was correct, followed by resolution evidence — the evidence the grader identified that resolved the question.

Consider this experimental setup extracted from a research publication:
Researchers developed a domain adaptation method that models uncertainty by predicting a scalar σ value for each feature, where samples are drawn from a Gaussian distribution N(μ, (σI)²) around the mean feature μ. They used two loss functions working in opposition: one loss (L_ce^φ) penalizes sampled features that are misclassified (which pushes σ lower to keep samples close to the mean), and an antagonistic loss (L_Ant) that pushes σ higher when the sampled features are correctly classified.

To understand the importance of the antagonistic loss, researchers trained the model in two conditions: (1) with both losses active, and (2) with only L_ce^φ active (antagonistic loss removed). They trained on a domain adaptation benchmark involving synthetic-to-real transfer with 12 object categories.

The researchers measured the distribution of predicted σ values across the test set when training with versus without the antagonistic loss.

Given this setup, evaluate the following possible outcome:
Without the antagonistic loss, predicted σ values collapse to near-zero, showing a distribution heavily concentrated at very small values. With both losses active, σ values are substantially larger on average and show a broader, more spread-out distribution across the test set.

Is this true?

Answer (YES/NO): YES